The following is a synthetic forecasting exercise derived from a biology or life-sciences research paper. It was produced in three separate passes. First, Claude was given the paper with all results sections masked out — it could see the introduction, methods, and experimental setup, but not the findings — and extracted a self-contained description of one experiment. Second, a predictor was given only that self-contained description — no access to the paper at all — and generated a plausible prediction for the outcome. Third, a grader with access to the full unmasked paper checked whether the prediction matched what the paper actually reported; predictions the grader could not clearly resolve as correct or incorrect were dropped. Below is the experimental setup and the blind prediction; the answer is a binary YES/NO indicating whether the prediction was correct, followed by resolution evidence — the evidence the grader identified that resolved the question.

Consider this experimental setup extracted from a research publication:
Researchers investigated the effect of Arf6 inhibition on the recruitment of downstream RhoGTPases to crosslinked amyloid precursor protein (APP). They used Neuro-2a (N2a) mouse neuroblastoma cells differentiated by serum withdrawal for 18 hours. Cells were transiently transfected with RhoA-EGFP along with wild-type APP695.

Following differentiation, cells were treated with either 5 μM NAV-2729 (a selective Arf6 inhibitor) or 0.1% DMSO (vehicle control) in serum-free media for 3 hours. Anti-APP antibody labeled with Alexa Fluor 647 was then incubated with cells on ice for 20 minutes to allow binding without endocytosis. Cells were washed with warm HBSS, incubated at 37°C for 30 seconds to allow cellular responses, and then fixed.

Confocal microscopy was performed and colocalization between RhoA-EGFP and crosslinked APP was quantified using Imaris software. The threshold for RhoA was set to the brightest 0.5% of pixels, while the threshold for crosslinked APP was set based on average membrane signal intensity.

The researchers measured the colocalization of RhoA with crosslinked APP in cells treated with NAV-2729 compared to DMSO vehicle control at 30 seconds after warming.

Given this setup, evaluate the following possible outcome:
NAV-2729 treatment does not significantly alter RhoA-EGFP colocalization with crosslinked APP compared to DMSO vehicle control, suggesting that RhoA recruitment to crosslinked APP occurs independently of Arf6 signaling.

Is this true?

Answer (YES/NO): NO